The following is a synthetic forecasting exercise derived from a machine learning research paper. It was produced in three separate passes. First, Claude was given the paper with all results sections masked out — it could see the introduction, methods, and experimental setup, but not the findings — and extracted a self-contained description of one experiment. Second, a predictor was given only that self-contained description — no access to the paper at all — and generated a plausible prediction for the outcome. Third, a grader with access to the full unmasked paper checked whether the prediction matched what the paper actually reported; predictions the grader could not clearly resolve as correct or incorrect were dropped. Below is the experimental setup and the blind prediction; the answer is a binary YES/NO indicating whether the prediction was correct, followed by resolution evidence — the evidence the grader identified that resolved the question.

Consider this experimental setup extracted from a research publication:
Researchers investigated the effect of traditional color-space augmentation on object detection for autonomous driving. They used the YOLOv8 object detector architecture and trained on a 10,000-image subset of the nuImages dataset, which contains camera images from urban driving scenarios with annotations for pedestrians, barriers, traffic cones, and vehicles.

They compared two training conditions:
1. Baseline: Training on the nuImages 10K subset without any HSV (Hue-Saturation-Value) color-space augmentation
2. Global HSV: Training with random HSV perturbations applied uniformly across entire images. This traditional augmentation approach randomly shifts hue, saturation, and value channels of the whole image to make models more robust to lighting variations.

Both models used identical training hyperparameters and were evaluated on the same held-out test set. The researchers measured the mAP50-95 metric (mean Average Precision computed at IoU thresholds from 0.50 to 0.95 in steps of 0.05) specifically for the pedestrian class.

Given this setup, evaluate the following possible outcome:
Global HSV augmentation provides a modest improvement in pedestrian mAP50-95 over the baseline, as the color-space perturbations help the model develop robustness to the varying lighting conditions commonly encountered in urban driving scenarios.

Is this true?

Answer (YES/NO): NO